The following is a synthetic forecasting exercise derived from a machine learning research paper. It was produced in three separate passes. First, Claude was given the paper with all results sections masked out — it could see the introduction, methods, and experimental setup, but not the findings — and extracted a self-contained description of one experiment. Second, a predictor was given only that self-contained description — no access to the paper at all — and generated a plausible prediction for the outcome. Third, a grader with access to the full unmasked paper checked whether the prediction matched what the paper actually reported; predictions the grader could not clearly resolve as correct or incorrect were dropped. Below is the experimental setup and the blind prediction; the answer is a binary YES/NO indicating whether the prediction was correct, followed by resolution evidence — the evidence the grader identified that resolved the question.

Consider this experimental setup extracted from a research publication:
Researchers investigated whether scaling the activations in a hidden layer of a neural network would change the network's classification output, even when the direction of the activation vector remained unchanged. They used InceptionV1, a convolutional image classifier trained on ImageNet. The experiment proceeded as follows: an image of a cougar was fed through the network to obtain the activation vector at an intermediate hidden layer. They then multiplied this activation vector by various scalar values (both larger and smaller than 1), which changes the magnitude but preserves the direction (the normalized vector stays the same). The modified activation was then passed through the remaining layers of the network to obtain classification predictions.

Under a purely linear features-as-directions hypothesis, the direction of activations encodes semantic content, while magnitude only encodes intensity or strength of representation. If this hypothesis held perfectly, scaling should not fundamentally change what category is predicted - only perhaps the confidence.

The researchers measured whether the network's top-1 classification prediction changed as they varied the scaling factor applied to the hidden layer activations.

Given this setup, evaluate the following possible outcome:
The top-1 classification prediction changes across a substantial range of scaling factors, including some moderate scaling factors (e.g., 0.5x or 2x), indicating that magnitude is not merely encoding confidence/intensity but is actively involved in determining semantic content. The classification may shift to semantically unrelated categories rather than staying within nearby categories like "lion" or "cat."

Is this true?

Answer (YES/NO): NO